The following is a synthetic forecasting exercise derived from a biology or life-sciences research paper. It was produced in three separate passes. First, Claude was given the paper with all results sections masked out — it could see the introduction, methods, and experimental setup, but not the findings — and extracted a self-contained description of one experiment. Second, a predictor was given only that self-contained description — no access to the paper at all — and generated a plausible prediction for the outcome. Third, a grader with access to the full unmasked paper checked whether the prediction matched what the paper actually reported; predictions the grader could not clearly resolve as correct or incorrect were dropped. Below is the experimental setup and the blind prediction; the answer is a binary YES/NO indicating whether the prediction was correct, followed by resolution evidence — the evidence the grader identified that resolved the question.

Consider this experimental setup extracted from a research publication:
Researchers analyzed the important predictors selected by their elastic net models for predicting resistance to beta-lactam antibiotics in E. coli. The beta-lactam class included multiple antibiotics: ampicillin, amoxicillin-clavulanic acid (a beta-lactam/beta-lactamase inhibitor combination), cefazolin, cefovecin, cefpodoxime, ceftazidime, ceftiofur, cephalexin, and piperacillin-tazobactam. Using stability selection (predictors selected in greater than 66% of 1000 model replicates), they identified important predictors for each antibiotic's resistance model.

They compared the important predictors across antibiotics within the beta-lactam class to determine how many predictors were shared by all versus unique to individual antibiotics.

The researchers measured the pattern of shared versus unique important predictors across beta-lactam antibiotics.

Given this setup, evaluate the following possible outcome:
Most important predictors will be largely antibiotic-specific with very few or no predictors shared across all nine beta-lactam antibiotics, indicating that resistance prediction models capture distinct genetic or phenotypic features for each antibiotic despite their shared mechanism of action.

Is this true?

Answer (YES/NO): YES